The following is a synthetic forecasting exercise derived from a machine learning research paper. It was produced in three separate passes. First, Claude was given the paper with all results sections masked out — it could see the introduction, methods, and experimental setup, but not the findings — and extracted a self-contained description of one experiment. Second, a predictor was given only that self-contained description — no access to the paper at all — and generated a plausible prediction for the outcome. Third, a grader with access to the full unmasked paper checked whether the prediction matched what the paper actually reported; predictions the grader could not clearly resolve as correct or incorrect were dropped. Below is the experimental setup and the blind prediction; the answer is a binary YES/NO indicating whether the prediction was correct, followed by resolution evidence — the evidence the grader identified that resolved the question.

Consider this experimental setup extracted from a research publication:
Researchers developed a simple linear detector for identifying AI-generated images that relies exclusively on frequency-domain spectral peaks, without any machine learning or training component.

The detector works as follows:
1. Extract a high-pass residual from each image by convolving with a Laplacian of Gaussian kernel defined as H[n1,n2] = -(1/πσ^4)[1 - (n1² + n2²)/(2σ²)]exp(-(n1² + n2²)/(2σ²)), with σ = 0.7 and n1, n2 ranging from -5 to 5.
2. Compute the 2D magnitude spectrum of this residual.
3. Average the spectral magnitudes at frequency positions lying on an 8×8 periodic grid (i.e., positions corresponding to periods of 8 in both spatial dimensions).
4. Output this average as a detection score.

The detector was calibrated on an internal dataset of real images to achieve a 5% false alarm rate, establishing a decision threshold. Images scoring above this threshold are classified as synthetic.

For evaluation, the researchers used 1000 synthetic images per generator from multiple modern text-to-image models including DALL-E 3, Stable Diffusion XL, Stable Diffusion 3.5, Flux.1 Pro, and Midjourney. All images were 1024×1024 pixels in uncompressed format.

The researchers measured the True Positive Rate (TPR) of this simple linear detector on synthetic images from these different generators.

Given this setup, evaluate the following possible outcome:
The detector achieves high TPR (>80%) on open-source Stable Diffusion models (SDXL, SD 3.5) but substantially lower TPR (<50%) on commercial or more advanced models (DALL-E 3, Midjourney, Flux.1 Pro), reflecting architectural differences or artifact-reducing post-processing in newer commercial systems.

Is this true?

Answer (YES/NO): NO